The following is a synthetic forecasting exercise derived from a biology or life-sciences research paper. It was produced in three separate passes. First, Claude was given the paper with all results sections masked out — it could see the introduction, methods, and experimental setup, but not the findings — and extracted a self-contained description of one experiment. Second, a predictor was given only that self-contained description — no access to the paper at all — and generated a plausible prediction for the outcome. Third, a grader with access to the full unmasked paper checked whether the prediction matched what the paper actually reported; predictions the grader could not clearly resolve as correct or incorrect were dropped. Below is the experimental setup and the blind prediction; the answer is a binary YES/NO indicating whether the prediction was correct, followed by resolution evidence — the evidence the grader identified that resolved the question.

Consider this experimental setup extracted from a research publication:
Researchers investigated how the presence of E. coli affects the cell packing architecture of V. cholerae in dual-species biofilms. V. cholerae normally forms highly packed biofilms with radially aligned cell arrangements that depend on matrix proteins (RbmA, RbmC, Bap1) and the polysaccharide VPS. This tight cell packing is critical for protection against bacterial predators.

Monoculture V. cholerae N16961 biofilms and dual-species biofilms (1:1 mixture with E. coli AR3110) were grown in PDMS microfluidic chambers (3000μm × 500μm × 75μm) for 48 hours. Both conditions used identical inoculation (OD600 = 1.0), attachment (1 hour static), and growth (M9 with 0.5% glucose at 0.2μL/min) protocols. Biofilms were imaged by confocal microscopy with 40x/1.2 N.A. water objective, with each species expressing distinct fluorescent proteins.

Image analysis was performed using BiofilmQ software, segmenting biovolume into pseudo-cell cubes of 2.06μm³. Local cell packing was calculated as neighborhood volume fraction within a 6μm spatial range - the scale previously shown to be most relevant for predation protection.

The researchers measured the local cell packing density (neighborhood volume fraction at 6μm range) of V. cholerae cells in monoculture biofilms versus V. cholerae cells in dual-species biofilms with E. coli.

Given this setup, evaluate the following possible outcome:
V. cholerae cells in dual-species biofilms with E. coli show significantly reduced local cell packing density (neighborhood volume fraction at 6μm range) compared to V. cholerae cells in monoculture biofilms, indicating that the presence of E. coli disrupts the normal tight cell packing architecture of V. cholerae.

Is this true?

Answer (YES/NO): NO